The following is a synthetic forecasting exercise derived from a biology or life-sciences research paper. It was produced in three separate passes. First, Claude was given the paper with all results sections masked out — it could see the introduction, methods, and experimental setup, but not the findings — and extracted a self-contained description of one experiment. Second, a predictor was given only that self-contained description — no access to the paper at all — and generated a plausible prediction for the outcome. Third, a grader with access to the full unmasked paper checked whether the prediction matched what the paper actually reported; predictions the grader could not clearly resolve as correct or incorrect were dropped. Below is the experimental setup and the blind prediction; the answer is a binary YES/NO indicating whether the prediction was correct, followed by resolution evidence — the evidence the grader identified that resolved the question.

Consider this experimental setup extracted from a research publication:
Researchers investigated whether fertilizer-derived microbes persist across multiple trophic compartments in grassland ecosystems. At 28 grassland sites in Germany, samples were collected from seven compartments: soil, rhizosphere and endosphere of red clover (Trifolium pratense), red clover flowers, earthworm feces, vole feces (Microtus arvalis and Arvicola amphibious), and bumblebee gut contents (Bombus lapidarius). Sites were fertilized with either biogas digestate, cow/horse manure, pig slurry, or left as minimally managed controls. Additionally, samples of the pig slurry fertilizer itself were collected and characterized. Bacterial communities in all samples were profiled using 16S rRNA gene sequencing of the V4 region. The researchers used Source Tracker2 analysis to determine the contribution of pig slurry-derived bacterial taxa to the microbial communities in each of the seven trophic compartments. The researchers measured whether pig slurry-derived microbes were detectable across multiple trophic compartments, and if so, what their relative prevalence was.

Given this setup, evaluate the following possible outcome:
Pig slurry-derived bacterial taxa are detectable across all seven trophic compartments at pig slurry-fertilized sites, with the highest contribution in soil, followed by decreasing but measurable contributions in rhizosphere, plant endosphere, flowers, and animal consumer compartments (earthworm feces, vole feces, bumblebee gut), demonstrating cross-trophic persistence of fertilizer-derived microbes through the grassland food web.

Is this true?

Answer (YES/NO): NO